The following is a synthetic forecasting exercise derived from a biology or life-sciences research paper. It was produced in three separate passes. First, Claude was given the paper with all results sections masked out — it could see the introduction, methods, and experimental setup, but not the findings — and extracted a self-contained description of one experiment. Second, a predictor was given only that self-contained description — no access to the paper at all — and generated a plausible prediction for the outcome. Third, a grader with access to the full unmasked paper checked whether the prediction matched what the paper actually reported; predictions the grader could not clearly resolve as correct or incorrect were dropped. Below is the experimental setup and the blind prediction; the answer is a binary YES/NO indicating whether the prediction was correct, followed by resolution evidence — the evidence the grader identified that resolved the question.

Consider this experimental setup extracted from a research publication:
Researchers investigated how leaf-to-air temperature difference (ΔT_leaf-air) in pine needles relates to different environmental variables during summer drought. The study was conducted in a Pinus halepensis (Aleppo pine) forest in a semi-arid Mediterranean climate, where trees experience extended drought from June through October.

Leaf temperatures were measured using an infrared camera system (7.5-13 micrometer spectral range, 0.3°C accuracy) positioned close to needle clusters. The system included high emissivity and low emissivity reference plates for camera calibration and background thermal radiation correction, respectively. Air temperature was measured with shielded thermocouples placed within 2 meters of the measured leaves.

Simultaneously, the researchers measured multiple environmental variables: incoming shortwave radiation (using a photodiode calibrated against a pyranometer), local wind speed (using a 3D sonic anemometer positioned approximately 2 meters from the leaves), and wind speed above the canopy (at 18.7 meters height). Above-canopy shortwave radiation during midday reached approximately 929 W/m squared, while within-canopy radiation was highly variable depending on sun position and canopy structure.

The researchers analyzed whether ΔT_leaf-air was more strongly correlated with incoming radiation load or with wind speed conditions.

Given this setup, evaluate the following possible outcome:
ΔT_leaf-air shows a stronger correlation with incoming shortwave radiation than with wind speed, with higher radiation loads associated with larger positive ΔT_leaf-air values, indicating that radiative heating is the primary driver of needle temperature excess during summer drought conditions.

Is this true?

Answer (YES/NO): NO